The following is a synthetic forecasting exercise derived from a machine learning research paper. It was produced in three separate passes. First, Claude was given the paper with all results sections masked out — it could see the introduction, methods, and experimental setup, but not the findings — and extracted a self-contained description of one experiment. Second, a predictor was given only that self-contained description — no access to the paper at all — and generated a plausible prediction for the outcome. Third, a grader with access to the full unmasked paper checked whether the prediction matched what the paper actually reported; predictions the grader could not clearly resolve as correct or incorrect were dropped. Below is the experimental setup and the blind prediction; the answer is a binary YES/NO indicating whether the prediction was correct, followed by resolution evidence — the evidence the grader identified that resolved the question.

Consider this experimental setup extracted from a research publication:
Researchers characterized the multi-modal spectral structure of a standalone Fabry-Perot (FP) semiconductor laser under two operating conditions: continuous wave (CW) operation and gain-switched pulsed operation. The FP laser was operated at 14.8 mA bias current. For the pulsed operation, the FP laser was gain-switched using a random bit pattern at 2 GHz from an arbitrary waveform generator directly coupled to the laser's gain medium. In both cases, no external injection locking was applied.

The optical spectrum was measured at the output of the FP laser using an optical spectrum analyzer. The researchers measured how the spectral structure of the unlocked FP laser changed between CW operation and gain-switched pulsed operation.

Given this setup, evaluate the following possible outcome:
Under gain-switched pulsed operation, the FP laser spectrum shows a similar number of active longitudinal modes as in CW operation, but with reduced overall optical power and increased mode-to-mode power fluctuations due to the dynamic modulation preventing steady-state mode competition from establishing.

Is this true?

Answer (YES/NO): NO